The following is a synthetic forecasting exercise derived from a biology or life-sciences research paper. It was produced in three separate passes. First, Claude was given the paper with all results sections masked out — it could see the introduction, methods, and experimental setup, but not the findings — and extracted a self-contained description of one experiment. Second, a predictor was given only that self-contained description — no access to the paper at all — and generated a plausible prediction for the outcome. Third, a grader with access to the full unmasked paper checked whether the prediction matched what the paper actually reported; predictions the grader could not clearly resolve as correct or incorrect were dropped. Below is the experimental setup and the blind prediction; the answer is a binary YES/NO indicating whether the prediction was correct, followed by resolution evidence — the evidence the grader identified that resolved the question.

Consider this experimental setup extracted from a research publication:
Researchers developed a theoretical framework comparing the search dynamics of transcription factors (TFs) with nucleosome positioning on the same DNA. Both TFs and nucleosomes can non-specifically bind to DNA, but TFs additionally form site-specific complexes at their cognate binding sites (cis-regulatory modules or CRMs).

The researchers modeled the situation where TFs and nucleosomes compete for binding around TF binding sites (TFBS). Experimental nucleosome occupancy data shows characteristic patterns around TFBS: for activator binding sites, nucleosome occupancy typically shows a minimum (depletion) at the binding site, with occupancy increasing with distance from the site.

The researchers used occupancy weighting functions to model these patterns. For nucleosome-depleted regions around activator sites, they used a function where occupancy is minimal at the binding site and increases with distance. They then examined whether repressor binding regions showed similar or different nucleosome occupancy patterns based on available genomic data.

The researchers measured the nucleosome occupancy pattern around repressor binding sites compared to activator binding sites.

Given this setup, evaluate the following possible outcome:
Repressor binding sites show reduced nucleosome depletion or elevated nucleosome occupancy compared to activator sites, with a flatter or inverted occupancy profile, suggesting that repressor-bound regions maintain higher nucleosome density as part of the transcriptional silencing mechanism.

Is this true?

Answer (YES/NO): YES